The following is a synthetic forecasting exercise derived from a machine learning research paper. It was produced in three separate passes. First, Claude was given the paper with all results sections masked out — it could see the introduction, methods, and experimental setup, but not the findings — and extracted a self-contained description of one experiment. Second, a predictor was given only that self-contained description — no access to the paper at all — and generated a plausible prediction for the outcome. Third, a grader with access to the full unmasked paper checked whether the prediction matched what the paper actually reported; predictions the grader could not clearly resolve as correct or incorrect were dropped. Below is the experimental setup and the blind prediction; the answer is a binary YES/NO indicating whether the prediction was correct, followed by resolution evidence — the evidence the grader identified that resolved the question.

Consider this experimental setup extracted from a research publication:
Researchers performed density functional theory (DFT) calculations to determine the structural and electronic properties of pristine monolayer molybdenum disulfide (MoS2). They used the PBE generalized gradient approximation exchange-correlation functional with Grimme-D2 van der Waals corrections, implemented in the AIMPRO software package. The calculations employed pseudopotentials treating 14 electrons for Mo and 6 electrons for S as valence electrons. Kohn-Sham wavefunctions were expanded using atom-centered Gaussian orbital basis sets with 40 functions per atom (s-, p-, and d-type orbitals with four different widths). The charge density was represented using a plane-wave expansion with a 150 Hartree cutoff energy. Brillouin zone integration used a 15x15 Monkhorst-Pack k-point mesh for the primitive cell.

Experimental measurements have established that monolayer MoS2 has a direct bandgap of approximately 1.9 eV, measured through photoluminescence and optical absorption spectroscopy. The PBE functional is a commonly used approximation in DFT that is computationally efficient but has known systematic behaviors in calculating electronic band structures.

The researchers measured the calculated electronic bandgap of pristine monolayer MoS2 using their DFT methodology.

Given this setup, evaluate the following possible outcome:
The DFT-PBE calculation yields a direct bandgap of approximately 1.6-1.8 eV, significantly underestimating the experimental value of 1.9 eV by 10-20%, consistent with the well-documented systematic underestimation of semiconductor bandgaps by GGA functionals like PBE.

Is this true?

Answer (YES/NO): YES